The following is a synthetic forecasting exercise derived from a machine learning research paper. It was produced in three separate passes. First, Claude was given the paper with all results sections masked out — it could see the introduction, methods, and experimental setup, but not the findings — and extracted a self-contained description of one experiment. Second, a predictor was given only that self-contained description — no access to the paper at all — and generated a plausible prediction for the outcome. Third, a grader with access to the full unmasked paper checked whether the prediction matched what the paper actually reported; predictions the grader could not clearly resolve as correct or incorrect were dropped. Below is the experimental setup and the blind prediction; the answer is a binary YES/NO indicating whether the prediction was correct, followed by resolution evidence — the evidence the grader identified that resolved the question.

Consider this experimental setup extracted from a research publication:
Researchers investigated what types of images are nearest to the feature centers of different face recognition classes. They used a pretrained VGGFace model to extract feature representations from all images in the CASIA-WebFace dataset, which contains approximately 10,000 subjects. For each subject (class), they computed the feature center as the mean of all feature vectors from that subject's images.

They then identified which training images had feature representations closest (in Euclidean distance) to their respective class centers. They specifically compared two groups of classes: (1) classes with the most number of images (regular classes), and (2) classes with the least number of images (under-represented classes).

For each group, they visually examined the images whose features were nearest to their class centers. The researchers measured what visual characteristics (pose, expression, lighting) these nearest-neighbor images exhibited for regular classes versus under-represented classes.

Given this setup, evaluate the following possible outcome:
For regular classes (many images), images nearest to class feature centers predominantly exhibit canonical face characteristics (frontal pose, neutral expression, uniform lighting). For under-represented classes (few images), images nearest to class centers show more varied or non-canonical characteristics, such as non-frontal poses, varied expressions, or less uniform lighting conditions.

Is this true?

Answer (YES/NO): YES